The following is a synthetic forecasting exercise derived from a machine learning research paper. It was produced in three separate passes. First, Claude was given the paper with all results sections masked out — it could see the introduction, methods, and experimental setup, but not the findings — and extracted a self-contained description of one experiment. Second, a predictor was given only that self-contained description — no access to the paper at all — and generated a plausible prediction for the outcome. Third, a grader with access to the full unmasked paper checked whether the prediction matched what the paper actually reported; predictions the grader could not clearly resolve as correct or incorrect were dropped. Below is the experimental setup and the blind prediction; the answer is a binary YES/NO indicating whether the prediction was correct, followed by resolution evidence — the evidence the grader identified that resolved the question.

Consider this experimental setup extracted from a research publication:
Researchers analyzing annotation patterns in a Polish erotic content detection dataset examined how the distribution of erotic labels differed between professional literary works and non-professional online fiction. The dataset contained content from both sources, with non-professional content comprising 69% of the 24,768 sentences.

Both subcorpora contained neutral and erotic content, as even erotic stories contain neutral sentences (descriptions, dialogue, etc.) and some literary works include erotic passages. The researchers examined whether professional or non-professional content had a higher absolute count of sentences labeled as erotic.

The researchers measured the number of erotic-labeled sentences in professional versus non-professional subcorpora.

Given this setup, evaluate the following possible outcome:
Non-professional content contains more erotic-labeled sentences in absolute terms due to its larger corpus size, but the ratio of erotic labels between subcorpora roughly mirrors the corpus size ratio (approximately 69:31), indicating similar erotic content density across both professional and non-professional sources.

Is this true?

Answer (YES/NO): NO